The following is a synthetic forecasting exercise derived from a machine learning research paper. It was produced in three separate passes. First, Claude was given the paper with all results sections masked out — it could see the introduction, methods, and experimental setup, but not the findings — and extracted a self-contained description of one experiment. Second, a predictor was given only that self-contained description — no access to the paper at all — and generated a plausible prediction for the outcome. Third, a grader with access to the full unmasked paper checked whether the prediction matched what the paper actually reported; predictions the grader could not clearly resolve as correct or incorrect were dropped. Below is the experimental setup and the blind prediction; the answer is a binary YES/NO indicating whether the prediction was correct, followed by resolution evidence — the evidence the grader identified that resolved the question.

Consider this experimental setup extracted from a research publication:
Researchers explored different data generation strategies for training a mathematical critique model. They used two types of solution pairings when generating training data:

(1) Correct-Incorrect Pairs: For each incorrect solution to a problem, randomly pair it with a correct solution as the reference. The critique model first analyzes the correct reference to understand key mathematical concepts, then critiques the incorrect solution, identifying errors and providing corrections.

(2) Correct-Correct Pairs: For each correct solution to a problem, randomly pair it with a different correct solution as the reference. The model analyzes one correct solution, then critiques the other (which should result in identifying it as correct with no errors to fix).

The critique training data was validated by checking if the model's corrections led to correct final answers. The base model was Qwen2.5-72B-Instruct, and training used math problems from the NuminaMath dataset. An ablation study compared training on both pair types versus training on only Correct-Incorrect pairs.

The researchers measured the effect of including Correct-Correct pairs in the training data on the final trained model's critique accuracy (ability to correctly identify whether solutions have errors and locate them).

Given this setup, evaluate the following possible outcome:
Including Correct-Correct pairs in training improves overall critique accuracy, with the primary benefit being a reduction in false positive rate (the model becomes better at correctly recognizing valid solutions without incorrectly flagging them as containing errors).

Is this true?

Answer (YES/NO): NO